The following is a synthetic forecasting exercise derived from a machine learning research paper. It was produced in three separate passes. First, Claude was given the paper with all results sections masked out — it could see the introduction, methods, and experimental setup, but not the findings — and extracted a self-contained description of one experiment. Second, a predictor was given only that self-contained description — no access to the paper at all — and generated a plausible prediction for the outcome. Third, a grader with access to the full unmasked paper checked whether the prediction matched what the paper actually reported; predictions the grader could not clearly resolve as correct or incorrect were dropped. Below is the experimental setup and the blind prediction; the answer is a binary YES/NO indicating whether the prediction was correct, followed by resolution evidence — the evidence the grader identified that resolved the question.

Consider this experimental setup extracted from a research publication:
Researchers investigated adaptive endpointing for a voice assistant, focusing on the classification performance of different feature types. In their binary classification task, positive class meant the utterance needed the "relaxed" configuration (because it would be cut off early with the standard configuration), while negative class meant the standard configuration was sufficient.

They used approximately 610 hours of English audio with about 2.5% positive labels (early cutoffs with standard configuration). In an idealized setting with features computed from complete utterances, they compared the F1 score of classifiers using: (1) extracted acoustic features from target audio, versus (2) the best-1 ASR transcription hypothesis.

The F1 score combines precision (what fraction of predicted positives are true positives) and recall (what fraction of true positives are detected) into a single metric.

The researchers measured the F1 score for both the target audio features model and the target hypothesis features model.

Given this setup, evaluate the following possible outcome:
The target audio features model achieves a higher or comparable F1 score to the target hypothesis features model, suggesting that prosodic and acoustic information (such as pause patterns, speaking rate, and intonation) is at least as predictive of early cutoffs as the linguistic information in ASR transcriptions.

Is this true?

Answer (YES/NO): NO